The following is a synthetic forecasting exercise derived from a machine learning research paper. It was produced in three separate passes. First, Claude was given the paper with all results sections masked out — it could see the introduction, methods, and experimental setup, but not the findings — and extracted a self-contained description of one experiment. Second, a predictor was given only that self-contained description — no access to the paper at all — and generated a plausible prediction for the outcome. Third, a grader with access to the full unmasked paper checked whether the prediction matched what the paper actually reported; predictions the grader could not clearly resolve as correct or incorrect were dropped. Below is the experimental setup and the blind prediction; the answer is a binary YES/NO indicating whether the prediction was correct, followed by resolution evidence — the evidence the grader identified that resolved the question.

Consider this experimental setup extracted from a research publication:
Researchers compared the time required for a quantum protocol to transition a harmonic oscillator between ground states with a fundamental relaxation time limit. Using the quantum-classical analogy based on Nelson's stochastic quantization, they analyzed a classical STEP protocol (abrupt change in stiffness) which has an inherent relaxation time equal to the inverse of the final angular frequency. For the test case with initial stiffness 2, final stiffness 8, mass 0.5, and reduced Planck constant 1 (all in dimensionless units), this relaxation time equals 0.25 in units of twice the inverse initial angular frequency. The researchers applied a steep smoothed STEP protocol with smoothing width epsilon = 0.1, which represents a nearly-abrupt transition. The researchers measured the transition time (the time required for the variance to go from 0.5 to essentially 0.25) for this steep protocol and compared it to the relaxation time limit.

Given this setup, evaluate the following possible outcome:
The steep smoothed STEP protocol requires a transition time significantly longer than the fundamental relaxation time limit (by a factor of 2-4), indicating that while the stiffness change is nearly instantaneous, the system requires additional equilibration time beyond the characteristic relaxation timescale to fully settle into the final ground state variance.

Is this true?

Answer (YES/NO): YES